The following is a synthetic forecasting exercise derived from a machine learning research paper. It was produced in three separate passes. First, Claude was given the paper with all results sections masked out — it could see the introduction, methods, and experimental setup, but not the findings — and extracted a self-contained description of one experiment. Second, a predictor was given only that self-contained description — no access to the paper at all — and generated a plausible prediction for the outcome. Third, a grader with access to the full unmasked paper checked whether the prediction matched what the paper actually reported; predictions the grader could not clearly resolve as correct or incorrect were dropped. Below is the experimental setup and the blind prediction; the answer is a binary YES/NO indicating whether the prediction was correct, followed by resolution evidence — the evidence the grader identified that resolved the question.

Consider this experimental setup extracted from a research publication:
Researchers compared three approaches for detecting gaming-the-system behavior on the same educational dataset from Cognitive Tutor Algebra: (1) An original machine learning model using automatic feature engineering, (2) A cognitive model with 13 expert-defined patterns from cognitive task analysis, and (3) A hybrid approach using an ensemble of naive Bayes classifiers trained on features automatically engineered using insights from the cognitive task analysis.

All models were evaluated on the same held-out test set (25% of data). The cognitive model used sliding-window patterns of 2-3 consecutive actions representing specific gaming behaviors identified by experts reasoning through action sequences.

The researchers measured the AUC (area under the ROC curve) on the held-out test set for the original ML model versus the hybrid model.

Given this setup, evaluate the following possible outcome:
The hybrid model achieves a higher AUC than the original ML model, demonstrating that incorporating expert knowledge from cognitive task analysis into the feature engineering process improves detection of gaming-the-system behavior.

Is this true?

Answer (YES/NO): YES